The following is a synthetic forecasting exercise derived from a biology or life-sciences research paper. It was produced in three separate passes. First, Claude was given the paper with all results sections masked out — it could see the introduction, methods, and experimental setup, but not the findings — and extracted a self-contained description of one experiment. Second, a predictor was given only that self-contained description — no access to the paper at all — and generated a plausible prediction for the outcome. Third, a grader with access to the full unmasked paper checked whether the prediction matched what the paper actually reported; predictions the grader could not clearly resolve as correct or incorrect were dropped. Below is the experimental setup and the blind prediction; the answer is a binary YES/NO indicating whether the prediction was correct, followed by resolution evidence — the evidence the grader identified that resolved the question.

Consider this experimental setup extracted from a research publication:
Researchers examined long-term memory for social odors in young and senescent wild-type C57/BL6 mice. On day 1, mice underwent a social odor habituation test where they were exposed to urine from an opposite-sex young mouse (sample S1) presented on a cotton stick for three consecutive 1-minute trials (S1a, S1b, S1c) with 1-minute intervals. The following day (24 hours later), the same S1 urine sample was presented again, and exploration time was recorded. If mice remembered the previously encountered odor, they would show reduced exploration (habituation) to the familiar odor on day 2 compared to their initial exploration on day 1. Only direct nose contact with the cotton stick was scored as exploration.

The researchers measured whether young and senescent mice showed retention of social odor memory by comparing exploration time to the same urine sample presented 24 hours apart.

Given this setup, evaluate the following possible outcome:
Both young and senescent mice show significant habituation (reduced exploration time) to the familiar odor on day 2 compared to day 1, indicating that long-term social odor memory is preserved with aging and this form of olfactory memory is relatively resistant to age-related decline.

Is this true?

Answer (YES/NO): NO